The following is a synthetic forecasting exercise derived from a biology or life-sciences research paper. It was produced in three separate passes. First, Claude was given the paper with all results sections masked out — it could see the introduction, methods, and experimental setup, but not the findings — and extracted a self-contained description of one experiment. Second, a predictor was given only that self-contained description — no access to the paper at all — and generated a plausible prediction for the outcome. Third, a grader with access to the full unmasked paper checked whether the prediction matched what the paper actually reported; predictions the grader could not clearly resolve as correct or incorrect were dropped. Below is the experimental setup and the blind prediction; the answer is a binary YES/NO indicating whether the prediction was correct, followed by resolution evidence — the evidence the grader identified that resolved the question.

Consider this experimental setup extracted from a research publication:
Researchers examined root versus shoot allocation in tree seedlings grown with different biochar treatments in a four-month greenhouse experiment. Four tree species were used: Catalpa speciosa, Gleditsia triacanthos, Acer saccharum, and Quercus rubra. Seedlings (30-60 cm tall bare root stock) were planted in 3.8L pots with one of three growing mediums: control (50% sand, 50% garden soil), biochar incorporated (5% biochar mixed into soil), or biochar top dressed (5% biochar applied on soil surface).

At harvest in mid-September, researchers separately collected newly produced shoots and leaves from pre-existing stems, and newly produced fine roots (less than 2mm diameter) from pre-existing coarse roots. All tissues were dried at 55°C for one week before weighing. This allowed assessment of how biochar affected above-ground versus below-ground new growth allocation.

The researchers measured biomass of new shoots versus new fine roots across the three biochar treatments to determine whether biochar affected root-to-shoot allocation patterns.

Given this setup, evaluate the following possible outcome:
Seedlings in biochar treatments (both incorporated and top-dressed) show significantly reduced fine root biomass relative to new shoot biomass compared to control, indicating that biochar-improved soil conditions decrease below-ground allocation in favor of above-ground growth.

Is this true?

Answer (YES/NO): NO